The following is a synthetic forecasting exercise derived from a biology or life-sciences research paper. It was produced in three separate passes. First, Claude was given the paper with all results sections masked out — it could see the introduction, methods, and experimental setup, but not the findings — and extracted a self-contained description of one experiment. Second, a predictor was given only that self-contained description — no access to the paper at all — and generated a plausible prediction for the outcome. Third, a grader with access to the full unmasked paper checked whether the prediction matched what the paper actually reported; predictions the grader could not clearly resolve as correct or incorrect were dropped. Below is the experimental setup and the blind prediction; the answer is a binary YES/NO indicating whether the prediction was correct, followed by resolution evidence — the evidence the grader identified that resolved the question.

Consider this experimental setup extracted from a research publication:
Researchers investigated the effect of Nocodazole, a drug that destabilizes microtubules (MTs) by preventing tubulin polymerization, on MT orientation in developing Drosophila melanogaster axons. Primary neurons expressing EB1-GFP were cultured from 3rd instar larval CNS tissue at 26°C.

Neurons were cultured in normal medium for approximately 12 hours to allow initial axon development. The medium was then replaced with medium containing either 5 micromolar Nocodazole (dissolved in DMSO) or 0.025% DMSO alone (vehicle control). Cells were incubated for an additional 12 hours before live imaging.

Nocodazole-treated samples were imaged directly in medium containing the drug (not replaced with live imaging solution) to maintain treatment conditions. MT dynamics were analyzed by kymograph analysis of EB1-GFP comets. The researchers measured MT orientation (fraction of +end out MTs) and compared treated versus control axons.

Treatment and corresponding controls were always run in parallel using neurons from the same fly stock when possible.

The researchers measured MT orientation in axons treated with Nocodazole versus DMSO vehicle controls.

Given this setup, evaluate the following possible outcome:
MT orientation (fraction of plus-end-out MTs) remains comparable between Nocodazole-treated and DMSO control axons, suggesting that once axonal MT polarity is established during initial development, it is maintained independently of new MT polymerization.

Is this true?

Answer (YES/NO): NO